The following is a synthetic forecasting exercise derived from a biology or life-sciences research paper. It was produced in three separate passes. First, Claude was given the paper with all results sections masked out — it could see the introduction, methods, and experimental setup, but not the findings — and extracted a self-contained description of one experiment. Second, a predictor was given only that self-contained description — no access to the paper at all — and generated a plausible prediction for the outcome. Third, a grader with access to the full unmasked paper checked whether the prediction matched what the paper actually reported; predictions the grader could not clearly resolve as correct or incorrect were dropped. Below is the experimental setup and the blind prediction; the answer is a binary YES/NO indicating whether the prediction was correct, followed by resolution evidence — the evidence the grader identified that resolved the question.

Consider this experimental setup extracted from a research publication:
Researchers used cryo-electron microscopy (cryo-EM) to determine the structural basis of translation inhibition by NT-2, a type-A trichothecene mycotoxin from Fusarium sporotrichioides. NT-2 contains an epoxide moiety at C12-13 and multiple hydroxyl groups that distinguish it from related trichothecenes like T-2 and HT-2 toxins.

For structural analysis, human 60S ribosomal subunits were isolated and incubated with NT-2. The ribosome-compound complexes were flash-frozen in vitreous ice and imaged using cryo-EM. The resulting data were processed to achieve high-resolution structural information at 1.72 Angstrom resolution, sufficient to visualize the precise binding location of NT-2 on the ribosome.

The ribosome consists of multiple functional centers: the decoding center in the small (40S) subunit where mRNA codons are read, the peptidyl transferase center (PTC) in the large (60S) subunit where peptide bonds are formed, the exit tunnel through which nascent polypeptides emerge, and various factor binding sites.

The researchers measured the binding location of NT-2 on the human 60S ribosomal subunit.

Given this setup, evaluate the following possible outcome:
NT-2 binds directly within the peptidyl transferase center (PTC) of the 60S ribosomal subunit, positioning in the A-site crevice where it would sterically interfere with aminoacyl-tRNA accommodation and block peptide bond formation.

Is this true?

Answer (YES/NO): YES